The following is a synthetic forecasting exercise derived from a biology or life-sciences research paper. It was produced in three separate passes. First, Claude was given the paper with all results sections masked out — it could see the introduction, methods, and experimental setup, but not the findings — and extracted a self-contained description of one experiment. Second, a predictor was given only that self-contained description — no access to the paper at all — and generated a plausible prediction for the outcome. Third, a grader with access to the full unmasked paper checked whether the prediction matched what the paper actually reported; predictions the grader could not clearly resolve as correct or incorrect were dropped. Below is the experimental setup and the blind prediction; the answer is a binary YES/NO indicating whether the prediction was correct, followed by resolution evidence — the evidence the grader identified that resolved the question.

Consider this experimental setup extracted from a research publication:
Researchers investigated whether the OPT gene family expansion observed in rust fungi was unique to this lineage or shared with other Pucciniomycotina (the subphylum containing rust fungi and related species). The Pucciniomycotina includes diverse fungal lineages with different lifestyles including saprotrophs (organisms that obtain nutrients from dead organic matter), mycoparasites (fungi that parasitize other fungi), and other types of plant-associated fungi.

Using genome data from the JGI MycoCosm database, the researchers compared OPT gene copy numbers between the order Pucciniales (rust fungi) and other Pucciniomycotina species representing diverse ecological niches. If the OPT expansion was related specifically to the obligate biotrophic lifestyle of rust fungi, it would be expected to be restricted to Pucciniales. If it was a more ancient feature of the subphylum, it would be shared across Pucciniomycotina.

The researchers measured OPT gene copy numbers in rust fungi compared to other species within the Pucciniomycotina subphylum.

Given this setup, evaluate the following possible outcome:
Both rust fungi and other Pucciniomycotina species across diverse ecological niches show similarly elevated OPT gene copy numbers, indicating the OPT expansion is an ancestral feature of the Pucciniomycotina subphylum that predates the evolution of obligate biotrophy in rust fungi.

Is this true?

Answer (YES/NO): NO